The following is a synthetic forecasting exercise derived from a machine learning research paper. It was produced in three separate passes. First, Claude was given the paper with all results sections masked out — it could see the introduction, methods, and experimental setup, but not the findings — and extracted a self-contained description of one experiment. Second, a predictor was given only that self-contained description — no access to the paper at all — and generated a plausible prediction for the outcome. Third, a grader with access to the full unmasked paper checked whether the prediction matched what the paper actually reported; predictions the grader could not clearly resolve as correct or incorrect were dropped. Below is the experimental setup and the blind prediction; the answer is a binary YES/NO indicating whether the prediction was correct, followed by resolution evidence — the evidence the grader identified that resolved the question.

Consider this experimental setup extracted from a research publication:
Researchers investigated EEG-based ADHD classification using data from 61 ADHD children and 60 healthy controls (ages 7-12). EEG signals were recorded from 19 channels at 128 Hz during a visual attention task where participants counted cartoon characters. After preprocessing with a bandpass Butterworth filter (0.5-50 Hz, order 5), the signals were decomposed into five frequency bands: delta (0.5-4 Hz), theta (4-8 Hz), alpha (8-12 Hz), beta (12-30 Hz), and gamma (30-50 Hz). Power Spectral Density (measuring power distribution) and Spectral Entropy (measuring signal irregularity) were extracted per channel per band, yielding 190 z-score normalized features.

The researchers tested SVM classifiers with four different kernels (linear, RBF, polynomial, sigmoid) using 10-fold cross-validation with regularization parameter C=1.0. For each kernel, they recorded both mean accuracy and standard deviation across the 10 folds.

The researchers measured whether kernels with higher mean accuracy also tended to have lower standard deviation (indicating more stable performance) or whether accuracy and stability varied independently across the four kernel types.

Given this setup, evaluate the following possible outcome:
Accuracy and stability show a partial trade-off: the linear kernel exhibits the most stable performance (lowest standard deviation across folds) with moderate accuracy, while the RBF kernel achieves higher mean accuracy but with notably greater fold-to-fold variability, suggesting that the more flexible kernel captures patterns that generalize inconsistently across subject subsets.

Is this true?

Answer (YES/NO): NO